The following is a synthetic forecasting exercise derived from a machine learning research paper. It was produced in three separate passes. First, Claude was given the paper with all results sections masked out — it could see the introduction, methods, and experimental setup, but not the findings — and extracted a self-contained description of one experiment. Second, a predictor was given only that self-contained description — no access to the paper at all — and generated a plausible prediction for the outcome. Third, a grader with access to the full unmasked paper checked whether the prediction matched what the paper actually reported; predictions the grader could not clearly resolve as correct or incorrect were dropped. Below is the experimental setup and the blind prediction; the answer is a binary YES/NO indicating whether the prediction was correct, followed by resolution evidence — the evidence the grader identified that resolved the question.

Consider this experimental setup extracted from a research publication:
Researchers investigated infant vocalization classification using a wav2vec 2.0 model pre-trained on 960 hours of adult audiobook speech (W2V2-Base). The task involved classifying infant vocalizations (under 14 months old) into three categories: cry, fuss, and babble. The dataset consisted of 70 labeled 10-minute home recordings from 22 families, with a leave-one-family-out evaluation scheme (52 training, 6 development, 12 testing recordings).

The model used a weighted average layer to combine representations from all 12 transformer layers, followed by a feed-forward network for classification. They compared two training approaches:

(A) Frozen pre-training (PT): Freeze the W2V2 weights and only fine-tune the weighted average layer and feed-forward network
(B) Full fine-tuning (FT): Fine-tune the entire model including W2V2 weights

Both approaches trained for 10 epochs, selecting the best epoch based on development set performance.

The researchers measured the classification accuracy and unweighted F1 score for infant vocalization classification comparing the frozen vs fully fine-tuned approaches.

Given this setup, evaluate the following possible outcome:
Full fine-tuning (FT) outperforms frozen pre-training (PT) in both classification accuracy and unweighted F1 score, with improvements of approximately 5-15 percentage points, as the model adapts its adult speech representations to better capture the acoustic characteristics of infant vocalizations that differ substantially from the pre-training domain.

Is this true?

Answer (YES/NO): NO